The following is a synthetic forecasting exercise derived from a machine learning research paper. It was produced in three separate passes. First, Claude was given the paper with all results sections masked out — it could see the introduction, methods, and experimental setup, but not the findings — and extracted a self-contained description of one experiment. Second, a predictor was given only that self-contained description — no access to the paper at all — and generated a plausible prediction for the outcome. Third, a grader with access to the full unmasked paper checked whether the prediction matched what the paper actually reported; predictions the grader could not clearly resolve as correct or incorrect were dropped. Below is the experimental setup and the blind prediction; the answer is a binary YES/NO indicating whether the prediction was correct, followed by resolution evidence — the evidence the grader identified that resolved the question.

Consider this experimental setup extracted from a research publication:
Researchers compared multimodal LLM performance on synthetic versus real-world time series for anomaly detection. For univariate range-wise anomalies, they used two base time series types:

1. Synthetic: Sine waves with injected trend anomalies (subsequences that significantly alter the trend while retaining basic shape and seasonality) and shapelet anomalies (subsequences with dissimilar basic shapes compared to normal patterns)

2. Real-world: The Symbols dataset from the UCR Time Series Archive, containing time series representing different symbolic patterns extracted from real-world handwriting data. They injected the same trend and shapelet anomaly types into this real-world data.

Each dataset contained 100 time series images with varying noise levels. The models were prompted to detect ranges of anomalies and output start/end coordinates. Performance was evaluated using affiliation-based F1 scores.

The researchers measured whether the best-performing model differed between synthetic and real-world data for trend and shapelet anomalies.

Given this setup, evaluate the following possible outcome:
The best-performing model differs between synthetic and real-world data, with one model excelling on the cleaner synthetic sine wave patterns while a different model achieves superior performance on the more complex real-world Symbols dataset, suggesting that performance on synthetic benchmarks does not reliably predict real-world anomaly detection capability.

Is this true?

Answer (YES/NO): NO